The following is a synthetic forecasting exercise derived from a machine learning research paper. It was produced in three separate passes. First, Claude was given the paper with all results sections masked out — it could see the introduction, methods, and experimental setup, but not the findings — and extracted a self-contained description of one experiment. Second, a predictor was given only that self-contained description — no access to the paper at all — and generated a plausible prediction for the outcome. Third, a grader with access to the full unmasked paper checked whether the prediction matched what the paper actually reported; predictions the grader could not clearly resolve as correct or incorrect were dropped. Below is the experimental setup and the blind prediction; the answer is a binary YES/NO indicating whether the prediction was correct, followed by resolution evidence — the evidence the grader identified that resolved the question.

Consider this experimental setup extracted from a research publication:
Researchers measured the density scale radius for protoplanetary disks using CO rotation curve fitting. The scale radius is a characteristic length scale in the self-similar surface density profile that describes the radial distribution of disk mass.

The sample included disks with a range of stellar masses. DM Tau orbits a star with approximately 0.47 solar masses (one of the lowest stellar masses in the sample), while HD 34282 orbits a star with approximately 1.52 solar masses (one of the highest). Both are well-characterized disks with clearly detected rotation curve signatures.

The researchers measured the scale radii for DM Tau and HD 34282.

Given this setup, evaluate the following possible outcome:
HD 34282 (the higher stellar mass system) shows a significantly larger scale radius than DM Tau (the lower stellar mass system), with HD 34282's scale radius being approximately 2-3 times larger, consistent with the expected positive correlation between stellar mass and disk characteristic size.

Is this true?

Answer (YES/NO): NO